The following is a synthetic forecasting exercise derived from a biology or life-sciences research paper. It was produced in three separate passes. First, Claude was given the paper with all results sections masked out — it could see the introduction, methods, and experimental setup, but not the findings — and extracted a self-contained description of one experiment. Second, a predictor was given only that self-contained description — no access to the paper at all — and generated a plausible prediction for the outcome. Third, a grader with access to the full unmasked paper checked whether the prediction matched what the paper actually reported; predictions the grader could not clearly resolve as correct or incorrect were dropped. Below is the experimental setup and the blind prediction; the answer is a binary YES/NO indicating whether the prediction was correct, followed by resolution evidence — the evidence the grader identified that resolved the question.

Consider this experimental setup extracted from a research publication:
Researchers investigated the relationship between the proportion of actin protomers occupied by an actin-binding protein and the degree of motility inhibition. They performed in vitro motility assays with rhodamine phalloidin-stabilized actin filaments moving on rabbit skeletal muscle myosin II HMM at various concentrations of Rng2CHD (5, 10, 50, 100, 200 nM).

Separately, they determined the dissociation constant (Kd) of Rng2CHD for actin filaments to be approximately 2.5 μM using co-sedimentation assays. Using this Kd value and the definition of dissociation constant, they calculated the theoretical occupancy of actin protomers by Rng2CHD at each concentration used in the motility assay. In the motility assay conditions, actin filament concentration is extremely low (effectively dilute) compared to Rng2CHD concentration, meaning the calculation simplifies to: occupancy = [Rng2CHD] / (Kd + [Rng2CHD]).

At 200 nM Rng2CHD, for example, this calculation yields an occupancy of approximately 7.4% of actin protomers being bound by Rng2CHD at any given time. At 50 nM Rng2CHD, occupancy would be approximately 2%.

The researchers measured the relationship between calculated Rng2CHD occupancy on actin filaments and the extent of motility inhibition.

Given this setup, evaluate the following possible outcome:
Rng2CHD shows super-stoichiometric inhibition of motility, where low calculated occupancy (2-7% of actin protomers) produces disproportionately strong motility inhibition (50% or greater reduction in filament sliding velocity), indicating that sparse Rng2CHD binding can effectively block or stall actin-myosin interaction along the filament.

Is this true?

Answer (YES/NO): YES